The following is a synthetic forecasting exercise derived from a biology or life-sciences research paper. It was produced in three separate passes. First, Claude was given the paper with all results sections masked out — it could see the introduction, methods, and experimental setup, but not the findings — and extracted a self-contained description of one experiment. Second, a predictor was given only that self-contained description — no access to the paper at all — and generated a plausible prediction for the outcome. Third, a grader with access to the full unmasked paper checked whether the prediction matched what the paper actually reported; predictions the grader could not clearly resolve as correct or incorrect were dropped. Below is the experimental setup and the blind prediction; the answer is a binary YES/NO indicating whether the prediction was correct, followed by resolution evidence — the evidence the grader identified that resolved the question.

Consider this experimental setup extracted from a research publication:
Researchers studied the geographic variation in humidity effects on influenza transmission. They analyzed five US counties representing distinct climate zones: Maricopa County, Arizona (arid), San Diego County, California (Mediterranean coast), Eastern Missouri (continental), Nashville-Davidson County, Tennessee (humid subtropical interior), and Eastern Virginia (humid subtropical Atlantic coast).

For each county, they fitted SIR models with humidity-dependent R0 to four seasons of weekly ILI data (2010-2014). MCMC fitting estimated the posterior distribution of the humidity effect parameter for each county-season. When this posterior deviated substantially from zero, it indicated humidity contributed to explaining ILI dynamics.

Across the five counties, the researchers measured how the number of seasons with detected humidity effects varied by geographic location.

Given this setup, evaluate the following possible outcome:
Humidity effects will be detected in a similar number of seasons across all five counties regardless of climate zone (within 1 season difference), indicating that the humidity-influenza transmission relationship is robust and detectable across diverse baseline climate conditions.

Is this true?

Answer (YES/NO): NO